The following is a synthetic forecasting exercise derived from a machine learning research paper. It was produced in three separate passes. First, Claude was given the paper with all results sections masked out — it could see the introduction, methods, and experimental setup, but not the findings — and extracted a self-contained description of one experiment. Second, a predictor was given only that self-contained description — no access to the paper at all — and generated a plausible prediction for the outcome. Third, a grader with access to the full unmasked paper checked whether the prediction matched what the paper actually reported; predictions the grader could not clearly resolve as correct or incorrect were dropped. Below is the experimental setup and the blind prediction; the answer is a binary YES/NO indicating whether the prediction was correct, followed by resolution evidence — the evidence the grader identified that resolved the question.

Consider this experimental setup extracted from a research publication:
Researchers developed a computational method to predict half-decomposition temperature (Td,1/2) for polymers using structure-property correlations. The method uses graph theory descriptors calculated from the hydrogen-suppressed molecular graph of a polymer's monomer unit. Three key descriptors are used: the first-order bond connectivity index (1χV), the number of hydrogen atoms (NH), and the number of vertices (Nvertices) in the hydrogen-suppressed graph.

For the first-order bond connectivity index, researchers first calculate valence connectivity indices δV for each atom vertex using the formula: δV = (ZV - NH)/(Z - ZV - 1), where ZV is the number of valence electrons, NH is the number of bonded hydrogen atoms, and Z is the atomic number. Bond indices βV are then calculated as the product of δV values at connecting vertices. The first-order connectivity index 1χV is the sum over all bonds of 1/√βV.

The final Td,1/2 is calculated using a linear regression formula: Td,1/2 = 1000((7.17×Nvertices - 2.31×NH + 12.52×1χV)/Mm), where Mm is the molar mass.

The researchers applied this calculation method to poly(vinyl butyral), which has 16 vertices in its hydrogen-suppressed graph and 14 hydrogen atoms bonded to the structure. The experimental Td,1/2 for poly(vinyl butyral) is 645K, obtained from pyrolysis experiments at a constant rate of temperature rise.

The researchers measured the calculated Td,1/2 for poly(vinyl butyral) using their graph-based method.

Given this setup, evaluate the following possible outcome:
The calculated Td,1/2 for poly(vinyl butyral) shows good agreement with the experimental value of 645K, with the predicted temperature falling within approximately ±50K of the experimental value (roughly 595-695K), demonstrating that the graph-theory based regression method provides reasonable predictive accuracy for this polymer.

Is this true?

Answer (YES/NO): YES